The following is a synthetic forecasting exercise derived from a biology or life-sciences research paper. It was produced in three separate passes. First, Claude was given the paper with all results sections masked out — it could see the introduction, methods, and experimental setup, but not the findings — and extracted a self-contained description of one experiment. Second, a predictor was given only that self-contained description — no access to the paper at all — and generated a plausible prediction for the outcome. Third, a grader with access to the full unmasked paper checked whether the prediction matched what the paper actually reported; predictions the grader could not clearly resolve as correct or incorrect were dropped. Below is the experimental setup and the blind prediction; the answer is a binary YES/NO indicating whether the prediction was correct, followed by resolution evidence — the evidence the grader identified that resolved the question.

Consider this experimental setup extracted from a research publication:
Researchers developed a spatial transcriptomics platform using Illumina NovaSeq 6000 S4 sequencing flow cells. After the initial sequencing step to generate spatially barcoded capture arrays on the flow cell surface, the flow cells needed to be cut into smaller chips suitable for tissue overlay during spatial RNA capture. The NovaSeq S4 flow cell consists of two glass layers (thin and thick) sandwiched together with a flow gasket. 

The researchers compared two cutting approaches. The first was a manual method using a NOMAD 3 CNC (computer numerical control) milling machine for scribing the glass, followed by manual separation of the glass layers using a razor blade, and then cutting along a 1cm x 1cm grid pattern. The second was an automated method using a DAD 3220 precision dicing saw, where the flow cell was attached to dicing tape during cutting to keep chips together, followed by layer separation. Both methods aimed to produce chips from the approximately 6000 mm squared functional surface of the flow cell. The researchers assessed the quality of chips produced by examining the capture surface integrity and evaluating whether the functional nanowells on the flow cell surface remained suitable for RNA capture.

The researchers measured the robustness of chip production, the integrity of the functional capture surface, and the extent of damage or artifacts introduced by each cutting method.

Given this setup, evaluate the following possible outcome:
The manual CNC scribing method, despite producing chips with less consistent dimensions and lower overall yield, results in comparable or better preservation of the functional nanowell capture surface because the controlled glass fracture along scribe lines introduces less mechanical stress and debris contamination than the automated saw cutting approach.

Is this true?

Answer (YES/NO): NO